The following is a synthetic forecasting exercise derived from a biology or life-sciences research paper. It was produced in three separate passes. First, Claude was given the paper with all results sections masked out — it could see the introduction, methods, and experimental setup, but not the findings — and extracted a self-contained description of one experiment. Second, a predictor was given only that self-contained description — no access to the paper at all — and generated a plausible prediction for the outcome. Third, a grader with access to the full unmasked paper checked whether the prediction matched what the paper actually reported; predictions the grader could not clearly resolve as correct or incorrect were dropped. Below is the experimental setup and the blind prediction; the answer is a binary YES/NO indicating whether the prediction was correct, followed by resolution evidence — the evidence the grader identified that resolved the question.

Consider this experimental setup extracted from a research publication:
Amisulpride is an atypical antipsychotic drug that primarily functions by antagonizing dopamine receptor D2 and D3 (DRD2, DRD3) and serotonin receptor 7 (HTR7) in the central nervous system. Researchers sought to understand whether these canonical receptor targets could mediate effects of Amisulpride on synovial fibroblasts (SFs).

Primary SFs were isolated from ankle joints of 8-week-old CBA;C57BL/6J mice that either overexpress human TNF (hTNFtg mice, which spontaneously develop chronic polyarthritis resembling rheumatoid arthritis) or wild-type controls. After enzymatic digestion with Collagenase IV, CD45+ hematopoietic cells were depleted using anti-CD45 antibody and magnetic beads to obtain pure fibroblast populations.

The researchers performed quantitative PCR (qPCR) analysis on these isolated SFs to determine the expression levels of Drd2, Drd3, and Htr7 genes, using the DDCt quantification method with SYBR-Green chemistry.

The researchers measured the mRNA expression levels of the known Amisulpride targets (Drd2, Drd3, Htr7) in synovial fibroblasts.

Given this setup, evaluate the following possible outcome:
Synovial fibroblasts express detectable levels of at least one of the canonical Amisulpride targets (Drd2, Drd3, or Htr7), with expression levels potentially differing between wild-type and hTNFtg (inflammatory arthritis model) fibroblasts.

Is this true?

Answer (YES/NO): NO